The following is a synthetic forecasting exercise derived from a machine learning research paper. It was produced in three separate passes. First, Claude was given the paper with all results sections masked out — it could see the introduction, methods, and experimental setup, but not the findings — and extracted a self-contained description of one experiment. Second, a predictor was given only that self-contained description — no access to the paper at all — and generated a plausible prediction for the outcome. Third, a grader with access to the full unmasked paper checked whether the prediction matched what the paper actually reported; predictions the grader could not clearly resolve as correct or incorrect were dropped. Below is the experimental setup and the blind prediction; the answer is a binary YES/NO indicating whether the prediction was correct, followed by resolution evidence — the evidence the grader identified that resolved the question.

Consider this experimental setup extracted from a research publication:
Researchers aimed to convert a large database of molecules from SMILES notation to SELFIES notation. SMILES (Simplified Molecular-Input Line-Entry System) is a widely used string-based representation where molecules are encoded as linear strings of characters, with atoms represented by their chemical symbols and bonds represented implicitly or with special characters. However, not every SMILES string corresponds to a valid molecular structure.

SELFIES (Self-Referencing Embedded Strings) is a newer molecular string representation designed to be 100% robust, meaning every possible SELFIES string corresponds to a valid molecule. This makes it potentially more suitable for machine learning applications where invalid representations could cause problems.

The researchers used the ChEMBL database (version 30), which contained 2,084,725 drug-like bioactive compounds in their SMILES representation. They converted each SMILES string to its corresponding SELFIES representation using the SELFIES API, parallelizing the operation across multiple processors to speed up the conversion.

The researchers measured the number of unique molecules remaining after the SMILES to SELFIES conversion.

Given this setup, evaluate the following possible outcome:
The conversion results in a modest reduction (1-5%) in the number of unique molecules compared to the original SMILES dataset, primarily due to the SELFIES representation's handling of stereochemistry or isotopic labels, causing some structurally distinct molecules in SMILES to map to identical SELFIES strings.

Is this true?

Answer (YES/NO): NO